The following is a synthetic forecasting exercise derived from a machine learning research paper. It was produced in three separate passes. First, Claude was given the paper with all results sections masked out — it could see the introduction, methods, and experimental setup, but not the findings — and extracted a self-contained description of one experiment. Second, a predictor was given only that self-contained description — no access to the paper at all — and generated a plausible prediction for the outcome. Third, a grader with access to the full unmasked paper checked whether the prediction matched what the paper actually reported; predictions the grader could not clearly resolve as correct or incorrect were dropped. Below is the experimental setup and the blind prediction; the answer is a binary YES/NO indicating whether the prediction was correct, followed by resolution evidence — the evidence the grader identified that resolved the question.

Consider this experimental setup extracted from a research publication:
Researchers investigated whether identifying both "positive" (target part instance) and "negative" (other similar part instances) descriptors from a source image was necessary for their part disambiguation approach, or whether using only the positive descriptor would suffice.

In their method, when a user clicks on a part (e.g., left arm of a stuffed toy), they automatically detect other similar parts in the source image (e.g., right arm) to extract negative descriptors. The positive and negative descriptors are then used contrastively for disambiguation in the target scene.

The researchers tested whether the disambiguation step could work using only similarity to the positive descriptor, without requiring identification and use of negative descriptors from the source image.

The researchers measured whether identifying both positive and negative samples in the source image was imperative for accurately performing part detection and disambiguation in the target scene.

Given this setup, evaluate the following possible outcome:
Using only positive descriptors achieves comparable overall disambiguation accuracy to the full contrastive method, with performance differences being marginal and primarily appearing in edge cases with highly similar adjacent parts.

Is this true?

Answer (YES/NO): NO